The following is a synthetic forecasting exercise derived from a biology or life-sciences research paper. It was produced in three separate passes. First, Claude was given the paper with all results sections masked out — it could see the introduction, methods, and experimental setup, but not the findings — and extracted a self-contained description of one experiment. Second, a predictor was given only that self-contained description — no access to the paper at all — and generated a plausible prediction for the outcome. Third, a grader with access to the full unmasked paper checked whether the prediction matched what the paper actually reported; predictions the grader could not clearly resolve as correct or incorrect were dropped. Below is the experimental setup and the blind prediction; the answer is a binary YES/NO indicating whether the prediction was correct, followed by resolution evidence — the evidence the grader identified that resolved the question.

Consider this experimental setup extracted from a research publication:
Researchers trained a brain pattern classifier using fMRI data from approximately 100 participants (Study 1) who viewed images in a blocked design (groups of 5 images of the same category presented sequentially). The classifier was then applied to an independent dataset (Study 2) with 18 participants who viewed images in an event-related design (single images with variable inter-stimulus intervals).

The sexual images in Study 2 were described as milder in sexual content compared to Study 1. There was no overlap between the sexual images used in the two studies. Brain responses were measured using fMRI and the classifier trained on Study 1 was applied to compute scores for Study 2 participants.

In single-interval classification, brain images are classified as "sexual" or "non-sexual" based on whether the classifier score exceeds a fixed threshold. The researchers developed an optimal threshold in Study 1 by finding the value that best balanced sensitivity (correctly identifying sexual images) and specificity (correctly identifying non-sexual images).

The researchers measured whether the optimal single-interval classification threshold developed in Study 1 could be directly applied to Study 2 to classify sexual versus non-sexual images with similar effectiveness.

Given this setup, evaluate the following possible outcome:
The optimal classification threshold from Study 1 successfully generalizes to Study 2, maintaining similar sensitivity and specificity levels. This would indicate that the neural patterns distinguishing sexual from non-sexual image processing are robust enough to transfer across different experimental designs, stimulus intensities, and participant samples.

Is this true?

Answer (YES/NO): NO